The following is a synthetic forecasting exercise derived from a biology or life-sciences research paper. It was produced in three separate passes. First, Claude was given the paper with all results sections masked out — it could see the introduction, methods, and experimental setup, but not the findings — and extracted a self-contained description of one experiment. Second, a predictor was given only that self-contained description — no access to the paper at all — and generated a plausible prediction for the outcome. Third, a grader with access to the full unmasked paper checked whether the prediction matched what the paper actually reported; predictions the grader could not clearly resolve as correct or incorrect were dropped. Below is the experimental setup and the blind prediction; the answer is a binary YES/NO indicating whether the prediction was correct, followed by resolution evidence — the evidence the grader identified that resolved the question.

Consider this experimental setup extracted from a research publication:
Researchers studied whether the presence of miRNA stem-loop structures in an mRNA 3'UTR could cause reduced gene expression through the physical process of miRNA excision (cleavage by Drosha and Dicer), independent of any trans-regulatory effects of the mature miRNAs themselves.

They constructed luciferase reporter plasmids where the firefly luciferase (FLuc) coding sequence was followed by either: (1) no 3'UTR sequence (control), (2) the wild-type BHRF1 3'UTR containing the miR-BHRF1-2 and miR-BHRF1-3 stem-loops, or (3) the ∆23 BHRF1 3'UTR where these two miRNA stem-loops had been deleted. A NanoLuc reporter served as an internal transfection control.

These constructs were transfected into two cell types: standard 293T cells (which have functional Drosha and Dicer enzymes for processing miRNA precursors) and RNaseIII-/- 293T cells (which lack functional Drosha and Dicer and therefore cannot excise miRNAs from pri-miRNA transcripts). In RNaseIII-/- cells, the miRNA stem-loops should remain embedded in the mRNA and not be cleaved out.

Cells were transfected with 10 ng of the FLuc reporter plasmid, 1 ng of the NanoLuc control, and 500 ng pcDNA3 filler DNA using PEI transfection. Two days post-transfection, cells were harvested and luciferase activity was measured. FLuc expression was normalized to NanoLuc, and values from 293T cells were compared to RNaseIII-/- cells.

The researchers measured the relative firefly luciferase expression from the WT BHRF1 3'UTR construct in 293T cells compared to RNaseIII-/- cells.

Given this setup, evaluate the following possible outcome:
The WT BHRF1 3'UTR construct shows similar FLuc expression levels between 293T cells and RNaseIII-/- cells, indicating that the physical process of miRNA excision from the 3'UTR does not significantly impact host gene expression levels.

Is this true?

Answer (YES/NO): NO